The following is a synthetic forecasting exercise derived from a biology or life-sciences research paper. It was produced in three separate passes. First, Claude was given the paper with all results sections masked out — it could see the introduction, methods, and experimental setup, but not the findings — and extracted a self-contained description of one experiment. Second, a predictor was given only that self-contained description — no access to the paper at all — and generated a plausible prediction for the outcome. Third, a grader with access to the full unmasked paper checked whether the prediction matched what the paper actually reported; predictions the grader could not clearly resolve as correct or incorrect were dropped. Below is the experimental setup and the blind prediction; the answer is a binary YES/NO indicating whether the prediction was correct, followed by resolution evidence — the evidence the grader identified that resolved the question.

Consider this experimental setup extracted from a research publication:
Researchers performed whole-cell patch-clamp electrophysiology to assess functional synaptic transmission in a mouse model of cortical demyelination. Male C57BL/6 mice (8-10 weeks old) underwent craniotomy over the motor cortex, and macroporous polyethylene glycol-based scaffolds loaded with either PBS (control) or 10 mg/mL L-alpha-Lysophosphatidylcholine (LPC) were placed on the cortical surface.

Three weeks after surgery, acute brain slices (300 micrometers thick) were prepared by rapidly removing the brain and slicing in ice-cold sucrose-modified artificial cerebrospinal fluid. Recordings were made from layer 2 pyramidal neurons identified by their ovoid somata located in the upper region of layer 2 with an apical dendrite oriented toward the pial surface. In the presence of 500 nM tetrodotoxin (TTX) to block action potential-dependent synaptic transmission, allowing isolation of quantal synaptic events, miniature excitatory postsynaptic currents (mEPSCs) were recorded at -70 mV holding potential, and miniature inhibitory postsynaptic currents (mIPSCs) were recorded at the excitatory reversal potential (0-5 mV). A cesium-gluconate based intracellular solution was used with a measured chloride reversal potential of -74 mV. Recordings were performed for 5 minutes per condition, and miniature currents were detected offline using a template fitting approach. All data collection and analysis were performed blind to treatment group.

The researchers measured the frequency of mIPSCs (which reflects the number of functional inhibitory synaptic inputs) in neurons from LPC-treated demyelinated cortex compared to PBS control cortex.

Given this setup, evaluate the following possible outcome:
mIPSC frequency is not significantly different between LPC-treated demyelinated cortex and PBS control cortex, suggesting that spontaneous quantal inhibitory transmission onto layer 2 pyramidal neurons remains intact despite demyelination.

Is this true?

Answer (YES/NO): NO